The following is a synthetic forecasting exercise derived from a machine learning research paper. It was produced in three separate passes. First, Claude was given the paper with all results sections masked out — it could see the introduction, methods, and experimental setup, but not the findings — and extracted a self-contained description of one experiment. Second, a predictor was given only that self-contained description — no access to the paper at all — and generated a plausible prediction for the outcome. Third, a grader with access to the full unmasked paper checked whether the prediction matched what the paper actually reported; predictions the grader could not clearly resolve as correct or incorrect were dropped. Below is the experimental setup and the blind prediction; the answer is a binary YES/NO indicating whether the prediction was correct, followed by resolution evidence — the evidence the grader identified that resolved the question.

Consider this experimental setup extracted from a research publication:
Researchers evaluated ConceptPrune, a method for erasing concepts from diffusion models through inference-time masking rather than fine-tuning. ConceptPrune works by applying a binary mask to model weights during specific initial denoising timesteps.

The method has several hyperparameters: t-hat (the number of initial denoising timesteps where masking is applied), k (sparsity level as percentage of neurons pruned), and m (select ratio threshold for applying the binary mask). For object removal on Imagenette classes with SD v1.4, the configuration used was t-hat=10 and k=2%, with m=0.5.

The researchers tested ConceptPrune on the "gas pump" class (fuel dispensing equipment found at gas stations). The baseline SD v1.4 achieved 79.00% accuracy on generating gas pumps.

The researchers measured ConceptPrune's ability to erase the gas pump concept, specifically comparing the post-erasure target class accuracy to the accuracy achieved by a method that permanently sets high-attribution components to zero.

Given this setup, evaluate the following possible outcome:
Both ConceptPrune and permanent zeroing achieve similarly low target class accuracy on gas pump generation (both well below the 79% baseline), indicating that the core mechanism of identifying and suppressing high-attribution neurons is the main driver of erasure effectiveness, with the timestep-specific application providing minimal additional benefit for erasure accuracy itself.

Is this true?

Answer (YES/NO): NO